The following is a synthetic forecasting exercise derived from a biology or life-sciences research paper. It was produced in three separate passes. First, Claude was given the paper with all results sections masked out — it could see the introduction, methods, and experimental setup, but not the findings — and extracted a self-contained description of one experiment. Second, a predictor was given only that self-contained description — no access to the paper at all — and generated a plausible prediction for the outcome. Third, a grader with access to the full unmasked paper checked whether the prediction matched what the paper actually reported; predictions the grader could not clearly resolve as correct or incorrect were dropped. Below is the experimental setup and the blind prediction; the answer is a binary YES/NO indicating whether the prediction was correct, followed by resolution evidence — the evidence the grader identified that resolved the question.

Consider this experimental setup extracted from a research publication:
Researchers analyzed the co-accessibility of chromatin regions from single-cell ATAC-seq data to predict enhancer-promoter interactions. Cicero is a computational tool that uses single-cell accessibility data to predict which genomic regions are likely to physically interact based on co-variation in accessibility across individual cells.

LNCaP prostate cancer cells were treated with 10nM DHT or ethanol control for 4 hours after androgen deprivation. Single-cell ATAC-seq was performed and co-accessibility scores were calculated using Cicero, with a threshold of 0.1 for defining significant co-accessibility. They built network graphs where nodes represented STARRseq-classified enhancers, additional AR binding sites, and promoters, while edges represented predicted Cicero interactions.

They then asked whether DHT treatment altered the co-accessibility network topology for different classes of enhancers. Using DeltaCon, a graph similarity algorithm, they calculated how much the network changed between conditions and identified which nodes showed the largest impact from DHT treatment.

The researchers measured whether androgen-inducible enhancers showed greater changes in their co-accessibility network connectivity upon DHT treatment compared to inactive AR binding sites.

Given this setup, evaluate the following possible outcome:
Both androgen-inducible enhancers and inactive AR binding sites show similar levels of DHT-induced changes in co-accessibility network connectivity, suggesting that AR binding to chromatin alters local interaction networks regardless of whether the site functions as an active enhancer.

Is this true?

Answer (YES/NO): NO